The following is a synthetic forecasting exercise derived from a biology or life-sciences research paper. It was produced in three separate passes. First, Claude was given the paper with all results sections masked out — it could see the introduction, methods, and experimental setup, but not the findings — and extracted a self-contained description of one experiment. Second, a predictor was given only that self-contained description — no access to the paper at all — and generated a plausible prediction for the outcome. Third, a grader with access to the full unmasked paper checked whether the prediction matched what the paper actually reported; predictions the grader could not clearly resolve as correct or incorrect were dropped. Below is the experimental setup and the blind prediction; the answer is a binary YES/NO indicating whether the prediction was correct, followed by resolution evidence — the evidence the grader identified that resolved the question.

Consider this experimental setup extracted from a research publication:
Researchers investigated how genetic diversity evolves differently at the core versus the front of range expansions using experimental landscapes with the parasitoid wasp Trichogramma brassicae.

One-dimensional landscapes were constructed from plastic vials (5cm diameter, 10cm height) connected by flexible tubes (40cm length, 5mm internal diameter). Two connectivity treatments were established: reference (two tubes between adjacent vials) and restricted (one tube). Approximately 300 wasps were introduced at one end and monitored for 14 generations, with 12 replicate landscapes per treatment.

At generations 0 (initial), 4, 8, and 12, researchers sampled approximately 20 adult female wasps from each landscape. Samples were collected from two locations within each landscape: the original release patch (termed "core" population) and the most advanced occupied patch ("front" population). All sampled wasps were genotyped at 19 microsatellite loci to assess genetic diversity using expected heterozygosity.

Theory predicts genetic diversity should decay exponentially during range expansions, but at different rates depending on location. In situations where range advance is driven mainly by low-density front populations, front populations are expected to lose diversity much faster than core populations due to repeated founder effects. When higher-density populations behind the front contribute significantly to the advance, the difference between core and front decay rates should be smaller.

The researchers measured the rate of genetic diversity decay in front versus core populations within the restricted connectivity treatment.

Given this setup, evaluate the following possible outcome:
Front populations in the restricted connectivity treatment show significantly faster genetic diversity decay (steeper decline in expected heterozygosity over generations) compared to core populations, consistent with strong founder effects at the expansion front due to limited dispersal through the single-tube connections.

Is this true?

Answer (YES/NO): NO